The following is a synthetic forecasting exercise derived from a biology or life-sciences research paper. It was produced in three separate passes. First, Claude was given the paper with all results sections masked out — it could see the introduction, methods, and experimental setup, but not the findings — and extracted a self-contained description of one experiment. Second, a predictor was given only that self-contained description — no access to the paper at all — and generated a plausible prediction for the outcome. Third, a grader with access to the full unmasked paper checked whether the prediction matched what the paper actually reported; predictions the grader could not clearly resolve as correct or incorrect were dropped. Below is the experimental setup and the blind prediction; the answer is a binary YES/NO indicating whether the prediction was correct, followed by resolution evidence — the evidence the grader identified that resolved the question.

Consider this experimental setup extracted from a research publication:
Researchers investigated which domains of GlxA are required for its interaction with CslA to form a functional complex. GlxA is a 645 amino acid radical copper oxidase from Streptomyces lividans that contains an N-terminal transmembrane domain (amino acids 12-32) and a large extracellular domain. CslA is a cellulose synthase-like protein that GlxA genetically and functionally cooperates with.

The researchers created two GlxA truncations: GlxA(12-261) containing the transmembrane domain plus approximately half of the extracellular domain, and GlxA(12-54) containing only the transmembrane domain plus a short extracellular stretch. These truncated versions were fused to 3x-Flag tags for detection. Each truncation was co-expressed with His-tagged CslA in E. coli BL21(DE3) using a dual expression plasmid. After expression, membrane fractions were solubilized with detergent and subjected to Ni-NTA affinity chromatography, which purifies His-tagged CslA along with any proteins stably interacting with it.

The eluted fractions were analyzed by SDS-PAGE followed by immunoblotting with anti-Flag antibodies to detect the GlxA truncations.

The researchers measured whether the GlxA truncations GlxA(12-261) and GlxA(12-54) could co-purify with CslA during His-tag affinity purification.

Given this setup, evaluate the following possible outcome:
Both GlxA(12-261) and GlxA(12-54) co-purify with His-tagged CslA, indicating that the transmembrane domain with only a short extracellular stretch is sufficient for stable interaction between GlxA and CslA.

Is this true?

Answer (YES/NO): NO